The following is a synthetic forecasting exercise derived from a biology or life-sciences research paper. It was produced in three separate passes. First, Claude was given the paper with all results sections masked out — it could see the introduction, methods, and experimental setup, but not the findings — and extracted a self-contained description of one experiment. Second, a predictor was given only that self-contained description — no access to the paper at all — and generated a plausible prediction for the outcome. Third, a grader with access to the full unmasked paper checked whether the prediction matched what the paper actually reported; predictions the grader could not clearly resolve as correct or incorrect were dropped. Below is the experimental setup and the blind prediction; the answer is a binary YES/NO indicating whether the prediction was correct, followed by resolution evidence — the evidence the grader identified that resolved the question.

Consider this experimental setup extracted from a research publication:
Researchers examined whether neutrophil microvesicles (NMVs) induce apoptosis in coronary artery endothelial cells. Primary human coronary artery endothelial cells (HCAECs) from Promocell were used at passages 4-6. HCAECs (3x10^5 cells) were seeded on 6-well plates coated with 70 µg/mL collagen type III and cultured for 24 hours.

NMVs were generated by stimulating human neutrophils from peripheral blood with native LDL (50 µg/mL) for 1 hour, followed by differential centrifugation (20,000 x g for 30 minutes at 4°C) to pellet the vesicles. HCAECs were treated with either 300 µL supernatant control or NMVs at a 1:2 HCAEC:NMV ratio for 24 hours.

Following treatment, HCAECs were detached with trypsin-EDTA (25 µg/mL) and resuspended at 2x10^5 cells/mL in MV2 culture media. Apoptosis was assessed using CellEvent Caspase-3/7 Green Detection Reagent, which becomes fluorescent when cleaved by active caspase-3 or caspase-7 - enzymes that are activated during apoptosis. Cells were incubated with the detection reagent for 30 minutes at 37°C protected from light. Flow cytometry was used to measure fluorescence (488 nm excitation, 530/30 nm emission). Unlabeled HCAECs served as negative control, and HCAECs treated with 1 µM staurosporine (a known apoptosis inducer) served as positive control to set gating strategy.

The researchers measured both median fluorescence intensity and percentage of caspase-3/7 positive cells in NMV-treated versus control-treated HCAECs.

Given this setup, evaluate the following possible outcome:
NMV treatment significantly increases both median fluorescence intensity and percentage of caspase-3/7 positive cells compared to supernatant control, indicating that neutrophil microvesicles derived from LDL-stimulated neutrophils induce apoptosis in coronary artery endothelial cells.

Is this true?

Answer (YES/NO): YES